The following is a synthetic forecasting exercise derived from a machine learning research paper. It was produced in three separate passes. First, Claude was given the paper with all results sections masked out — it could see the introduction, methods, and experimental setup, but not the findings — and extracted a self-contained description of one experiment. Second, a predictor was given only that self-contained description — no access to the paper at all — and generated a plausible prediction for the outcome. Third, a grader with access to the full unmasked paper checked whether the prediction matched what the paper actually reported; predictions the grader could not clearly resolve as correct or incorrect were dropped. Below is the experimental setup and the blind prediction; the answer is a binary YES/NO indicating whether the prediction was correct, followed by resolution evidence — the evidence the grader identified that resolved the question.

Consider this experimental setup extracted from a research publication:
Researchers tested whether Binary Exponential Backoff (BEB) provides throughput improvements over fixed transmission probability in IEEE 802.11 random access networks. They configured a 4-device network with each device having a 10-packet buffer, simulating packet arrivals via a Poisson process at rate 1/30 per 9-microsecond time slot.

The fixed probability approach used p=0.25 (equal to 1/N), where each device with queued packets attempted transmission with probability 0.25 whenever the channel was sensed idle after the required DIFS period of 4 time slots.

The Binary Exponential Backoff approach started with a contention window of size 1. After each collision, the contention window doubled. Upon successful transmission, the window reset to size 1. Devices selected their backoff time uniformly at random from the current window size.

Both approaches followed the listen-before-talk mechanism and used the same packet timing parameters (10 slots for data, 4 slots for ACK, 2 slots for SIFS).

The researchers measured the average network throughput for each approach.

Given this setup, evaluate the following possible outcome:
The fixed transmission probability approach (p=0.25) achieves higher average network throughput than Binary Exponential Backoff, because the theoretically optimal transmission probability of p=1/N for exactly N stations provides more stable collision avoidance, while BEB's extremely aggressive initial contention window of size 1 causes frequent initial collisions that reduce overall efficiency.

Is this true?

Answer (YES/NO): NO